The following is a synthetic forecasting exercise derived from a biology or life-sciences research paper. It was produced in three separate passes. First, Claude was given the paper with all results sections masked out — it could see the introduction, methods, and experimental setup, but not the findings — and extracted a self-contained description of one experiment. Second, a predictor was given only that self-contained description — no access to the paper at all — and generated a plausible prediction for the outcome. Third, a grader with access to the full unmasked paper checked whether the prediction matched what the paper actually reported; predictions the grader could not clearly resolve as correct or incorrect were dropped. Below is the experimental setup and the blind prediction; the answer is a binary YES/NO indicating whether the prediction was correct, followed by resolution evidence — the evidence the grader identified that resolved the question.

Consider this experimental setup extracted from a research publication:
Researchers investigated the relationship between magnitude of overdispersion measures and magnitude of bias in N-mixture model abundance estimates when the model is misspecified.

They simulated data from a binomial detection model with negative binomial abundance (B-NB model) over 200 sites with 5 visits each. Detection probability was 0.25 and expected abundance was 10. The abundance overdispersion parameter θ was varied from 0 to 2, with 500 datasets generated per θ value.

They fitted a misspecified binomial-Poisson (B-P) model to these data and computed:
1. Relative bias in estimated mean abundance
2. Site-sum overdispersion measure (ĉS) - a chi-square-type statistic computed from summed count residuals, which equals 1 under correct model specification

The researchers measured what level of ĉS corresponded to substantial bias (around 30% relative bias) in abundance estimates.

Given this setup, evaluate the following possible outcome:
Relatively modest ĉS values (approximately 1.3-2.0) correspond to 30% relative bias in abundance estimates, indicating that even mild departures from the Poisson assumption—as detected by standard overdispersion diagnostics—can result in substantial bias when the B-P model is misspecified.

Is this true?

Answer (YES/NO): YES